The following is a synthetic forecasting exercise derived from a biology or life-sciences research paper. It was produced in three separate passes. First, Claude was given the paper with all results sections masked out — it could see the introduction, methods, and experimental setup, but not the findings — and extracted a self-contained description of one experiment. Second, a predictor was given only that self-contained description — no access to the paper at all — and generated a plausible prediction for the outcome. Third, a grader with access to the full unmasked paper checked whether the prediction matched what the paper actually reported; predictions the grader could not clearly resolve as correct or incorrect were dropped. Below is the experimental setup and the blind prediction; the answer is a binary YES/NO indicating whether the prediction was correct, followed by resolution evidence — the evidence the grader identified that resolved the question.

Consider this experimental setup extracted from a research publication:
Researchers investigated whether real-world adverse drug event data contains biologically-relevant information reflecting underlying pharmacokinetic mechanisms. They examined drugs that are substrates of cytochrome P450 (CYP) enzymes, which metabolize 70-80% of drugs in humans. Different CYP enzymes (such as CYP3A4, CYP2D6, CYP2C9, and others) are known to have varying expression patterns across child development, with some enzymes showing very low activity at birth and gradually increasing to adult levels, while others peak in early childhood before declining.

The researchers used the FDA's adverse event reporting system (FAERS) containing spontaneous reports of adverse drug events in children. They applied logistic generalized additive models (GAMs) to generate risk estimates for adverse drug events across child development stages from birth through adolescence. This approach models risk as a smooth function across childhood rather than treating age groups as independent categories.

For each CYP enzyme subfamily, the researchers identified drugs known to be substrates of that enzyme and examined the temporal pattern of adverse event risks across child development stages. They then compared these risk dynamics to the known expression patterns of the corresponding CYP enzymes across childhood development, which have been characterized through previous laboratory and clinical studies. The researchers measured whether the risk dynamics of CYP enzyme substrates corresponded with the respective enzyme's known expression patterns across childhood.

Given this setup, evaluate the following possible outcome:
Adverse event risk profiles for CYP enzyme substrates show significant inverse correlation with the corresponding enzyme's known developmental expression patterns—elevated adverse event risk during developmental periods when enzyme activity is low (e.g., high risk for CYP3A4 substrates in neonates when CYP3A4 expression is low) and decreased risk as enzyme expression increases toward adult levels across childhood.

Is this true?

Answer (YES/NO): NO